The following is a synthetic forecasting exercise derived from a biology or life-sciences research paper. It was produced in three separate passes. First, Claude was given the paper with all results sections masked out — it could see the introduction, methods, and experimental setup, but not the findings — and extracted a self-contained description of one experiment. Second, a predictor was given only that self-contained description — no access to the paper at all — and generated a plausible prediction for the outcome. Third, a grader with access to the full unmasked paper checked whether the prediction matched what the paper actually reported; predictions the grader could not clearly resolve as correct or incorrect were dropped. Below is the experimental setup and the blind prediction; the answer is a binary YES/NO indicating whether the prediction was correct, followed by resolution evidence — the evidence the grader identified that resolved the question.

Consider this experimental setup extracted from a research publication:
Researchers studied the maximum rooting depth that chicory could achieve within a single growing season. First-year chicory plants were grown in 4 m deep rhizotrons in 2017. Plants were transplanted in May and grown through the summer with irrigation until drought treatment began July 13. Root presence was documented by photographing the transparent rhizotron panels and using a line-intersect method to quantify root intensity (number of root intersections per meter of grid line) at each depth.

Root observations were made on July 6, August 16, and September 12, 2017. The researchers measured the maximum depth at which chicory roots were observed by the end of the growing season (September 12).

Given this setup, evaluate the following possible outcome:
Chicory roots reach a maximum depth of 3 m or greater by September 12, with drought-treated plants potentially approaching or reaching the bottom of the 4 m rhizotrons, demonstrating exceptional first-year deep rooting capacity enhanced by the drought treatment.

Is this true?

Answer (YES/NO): NO